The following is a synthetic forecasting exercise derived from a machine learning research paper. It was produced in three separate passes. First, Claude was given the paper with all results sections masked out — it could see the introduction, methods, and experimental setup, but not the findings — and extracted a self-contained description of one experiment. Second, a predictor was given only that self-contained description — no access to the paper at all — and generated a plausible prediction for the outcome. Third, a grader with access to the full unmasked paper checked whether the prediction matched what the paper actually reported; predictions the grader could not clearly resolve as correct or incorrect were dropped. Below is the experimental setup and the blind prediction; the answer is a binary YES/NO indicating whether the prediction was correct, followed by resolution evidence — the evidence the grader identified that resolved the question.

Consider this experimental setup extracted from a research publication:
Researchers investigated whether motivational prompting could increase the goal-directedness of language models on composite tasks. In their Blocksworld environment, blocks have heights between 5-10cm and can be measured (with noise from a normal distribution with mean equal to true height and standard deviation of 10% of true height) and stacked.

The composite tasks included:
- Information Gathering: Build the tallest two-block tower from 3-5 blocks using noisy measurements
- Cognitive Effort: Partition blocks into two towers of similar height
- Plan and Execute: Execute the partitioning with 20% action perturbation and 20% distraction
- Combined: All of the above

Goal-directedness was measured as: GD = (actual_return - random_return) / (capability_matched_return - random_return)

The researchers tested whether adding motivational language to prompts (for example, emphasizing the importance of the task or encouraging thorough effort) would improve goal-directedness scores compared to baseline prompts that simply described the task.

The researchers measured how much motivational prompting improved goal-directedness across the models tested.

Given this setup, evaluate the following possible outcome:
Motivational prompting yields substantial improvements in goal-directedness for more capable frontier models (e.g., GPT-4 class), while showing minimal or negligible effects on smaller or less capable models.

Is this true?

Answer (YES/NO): NO